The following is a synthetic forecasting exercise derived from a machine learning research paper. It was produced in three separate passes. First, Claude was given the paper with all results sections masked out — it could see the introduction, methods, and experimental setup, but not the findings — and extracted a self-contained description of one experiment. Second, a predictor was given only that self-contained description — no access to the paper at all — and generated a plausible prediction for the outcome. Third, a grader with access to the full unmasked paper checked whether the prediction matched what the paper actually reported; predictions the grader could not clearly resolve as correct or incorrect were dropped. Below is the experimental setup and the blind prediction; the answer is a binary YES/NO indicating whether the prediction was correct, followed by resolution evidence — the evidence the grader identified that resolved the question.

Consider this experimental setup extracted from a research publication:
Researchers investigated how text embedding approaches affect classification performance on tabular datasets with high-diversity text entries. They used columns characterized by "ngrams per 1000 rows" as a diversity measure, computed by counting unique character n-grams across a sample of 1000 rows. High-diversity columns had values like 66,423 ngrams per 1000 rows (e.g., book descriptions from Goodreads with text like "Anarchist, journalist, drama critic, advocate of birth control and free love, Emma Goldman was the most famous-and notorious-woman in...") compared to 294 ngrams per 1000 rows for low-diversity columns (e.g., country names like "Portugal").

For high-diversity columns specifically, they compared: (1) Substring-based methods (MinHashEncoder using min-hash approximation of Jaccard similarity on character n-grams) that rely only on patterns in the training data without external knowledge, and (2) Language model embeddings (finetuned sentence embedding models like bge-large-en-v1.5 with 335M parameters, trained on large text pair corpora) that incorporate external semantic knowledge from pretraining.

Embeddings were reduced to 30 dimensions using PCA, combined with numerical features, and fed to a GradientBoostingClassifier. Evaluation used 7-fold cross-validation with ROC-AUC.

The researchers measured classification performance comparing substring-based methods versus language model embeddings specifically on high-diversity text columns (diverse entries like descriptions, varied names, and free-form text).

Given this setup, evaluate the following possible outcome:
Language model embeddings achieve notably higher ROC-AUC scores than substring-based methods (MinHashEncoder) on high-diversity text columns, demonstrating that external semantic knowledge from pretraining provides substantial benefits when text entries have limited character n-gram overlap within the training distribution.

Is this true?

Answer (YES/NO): YES